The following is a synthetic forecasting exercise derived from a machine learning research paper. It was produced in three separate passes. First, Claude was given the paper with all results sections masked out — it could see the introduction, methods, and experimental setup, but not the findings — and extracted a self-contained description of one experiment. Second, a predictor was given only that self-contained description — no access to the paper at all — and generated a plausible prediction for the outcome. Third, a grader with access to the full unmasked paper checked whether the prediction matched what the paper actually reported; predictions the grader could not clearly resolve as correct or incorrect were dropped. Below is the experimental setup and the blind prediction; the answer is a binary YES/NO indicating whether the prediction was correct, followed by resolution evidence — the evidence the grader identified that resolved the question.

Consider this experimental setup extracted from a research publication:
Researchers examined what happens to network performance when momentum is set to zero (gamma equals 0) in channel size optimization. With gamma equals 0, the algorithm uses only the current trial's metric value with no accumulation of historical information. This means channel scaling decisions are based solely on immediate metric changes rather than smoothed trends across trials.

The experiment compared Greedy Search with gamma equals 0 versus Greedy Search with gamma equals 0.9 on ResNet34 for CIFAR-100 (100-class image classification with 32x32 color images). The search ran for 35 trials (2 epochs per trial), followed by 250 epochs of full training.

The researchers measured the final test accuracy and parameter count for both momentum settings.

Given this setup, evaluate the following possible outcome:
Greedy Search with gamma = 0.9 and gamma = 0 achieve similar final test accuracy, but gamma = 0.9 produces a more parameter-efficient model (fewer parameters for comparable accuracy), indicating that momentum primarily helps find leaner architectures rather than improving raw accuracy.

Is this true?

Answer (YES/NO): NO